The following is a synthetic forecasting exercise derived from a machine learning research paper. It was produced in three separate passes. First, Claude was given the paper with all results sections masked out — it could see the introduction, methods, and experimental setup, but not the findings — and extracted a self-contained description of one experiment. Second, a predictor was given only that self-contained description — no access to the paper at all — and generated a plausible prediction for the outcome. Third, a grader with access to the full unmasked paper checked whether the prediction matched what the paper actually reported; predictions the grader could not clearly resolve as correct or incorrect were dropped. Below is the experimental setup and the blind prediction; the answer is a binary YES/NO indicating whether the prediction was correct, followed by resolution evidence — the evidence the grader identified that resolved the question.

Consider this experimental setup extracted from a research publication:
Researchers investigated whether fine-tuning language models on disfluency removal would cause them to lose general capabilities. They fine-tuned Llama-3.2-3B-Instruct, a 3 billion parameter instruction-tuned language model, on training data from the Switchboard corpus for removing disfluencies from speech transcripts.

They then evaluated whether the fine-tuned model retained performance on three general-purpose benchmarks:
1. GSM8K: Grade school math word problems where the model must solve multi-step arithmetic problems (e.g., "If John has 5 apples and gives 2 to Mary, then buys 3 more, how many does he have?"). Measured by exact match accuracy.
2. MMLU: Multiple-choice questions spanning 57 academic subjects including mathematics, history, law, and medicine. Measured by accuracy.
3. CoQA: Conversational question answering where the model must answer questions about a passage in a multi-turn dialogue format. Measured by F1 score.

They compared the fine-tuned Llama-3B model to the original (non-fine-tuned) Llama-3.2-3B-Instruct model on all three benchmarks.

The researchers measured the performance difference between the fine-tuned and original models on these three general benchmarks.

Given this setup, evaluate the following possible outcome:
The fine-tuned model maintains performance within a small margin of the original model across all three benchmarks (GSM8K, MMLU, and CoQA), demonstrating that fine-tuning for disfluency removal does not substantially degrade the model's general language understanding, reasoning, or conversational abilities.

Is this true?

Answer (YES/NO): NO